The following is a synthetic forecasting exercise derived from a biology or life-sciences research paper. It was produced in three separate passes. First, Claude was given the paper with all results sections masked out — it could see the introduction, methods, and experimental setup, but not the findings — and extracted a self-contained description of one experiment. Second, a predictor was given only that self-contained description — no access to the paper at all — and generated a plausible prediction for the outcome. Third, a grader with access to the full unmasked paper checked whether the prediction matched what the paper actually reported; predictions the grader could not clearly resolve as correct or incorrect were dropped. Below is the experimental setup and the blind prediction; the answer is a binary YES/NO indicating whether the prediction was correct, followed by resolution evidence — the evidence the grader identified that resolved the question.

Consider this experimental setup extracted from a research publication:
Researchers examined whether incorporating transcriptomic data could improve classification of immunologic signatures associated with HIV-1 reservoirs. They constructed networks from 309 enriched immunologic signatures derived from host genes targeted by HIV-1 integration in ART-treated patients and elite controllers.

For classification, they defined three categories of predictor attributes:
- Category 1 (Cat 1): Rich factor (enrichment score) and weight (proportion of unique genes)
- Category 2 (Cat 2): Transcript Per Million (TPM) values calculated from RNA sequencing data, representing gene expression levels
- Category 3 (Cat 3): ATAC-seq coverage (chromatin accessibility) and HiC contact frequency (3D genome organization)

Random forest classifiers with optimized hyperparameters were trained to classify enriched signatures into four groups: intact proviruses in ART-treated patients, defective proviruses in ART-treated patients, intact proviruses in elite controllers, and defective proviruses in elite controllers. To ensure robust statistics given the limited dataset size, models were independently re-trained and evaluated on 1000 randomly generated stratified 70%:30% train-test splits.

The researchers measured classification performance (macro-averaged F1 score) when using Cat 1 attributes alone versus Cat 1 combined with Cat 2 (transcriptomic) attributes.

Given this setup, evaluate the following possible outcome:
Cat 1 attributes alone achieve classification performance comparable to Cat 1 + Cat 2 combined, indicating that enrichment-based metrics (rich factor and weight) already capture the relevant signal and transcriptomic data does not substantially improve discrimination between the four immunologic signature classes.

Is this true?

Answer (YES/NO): NO